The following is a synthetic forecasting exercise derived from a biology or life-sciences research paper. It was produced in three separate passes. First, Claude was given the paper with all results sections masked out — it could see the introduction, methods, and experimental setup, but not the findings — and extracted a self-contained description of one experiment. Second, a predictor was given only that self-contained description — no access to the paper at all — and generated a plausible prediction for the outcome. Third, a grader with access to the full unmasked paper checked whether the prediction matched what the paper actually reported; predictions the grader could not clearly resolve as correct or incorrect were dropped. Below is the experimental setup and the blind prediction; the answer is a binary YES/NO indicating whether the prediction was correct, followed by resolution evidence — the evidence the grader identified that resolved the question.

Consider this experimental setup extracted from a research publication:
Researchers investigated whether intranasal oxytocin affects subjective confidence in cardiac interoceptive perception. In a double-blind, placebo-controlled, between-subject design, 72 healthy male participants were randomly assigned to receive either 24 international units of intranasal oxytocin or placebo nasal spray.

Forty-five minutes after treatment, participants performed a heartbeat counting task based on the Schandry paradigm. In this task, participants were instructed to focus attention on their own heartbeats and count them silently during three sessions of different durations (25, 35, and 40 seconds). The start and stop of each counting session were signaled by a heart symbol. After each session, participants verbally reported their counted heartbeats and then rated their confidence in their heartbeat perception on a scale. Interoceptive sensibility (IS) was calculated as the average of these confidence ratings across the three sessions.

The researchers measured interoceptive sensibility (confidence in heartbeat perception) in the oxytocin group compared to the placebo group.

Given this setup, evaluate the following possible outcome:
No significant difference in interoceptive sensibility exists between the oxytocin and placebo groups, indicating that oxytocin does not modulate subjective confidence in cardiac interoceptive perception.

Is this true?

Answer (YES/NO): YES